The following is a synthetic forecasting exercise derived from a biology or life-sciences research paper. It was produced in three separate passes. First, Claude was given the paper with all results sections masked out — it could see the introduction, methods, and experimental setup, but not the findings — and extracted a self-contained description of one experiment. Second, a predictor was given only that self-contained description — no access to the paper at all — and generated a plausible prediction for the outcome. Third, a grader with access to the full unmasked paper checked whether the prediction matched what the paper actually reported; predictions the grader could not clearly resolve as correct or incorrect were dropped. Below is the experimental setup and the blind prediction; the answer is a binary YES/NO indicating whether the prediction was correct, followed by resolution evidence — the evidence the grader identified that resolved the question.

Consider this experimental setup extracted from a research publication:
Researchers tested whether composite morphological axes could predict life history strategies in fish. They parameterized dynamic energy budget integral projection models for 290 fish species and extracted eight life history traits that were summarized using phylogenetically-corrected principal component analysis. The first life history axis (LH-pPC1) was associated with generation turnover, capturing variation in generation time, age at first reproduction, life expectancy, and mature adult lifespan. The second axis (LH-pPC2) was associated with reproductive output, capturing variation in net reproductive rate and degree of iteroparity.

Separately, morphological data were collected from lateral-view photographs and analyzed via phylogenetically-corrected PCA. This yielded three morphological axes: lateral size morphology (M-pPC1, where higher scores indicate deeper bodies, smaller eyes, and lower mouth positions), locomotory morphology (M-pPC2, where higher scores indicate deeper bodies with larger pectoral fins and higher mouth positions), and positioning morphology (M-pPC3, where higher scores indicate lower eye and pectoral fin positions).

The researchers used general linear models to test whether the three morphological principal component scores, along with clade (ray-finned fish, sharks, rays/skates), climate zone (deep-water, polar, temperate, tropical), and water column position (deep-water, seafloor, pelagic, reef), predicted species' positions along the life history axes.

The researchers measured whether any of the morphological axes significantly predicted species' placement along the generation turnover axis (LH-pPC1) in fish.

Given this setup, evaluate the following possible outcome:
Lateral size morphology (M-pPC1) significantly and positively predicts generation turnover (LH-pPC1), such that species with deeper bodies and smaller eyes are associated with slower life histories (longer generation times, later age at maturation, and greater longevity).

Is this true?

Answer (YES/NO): NO